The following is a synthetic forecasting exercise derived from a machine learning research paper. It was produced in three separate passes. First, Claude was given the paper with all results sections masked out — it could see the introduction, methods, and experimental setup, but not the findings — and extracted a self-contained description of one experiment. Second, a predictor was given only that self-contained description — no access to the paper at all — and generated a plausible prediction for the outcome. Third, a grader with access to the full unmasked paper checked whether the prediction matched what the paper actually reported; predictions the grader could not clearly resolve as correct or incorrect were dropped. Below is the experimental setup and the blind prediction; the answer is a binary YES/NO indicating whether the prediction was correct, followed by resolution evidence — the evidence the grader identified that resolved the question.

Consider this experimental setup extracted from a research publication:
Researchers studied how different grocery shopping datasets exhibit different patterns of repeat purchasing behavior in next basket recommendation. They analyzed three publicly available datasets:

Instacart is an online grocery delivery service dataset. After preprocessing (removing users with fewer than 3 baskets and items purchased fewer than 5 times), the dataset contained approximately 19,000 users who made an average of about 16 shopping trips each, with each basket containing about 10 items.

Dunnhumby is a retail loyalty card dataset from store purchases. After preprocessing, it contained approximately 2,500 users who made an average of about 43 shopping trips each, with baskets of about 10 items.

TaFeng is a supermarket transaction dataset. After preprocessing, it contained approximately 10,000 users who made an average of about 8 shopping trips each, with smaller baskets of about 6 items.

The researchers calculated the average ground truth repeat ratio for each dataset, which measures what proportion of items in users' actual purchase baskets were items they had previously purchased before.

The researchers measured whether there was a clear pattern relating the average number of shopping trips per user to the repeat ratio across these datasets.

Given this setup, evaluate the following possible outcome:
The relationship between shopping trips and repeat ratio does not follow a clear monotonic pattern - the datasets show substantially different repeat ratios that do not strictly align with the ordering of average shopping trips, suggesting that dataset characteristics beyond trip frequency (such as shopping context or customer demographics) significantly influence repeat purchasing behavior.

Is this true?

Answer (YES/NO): YES